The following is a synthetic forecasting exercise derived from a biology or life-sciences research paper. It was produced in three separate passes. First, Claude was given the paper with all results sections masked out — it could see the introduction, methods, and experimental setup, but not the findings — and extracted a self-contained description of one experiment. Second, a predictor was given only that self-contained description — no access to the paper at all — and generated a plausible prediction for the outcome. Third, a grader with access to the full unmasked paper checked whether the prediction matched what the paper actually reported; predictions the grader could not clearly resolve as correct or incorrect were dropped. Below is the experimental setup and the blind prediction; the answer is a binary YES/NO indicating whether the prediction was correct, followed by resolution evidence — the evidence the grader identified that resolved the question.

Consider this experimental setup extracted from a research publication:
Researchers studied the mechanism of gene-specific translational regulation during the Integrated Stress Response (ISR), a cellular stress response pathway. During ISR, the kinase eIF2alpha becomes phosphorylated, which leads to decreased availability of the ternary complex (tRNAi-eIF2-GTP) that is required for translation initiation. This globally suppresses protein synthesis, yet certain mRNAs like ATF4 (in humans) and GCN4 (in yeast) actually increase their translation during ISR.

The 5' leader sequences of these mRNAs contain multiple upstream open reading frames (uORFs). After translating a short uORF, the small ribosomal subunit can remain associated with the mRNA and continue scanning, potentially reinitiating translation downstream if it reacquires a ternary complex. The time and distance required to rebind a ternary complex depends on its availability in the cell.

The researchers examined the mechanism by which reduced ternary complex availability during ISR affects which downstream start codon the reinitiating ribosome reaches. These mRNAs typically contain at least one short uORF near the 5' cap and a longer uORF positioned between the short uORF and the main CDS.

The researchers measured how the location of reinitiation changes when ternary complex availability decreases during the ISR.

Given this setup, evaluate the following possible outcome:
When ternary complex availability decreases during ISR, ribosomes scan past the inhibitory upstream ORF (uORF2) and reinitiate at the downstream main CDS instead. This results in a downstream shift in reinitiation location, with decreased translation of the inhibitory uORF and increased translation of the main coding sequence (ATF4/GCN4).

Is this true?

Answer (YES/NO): YES